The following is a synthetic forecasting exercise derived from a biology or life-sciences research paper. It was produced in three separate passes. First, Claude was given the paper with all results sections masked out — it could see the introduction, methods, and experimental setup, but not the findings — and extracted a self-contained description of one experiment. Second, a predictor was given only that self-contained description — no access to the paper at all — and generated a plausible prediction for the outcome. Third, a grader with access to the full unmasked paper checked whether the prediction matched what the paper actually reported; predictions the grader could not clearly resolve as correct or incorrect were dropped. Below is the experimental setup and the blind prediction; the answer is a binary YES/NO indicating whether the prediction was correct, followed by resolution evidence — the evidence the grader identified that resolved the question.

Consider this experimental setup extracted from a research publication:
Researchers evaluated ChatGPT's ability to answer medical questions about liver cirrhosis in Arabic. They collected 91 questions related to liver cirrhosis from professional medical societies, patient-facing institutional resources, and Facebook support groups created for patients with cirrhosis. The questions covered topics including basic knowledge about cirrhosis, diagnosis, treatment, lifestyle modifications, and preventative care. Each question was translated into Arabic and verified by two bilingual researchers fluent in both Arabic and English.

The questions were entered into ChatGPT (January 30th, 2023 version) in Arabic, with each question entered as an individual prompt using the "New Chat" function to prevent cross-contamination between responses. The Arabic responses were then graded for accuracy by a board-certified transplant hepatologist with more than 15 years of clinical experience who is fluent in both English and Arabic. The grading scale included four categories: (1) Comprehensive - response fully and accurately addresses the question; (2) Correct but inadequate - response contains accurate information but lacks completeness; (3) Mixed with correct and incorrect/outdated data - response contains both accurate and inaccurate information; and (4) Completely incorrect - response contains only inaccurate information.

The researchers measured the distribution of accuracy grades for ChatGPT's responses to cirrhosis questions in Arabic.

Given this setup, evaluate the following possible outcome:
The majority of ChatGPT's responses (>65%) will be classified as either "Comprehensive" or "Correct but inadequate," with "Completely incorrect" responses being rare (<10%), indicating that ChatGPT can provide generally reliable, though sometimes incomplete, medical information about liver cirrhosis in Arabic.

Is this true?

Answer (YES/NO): NO